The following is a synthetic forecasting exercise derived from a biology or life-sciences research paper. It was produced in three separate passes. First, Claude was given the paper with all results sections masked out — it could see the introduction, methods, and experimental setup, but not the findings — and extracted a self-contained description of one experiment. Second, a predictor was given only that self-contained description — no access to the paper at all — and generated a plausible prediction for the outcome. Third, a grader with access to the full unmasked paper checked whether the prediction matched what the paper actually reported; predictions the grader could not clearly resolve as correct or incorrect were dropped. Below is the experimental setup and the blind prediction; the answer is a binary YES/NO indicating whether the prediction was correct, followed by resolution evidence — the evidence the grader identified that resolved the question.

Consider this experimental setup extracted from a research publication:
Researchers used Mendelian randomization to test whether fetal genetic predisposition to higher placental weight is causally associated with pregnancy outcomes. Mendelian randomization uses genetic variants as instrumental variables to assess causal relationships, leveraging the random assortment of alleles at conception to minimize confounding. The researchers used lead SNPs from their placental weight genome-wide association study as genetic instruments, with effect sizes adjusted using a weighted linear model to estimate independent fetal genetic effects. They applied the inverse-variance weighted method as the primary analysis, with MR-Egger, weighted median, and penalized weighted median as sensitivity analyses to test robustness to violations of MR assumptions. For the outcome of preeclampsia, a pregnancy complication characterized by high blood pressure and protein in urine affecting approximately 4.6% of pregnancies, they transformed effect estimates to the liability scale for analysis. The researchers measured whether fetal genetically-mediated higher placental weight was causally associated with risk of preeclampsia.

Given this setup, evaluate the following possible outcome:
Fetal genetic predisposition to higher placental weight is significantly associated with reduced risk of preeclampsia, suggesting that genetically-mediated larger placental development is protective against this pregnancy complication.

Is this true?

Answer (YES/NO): NO